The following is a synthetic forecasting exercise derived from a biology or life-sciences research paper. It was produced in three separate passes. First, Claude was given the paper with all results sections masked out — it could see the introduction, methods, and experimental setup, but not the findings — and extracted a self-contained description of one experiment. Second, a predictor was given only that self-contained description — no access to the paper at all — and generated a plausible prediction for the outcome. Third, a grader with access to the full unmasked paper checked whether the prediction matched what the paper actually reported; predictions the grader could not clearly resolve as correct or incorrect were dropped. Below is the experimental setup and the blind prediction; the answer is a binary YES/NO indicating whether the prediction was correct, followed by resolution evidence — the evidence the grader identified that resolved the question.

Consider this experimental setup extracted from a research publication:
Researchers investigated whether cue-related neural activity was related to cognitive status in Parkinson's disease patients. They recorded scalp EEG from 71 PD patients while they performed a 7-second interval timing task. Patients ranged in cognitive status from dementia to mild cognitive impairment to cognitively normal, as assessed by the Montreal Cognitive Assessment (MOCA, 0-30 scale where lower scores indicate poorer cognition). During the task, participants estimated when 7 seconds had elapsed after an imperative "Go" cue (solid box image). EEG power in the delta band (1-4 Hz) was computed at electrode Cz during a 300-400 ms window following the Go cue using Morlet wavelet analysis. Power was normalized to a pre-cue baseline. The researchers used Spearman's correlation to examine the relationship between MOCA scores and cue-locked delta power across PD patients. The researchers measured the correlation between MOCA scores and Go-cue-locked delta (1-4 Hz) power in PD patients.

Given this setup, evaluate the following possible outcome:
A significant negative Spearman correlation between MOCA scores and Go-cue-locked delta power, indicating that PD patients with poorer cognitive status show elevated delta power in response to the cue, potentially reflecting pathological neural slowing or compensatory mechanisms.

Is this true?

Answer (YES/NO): NO